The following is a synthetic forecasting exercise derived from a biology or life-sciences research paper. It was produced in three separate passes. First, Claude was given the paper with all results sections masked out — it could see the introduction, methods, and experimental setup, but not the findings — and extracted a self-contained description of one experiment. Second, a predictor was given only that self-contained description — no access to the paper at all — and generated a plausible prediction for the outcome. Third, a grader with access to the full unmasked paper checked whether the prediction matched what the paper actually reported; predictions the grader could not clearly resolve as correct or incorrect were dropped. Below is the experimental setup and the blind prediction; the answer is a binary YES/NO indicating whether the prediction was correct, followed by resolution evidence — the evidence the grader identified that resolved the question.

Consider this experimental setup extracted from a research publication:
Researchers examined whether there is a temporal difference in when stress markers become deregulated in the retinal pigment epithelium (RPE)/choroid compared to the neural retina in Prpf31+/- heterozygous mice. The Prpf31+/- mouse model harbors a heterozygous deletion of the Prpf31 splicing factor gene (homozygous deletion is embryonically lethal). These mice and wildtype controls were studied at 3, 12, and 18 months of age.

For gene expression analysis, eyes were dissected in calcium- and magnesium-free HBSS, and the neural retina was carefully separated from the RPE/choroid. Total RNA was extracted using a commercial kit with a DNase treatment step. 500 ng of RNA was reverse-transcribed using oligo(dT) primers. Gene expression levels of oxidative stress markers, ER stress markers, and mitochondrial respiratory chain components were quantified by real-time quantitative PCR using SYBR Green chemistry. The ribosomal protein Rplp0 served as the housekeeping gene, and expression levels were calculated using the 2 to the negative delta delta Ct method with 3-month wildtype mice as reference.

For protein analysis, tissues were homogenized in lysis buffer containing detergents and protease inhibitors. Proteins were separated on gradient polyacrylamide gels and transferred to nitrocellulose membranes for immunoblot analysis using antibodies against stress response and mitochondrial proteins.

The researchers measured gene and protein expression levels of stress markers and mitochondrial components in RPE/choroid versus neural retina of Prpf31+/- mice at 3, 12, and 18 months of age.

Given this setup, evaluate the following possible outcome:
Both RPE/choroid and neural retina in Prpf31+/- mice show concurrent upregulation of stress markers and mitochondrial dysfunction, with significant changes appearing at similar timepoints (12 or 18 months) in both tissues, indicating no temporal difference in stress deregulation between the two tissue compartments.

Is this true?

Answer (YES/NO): NO